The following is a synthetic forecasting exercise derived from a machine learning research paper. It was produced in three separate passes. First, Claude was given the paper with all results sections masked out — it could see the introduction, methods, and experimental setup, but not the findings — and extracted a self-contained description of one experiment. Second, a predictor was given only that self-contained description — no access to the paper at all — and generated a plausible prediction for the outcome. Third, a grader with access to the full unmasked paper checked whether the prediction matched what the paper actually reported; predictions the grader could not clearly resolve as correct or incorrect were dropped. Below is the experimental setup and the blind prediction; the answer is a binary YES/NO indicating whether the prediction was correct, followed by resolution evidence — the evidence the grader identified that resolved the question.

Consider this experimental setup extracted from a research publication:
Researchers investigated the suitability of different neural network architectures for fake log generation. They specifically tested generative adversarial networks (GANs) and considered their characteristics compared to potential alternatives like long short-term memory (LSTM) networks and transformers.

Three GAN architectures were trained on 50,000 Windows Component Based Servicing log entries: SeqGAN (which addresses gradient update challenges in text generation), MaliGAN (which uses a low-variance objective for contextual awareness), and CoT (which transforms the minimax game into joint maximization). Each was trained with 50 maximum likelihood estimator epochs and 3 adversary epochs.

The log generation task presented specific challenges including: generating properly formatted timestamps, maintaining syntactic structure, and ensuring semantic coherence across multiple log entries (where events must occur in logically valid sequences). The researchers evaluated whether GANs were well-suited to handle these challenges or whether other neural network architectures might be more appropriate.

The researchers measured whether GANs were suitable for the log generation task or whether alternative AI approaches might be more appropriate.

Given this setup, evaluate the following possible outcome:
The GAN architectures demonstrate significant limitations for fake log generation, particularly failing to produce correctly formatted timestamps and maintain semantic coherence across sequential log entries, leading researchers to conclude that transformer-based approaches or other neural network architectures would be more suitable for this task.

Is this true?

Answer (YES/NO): YES